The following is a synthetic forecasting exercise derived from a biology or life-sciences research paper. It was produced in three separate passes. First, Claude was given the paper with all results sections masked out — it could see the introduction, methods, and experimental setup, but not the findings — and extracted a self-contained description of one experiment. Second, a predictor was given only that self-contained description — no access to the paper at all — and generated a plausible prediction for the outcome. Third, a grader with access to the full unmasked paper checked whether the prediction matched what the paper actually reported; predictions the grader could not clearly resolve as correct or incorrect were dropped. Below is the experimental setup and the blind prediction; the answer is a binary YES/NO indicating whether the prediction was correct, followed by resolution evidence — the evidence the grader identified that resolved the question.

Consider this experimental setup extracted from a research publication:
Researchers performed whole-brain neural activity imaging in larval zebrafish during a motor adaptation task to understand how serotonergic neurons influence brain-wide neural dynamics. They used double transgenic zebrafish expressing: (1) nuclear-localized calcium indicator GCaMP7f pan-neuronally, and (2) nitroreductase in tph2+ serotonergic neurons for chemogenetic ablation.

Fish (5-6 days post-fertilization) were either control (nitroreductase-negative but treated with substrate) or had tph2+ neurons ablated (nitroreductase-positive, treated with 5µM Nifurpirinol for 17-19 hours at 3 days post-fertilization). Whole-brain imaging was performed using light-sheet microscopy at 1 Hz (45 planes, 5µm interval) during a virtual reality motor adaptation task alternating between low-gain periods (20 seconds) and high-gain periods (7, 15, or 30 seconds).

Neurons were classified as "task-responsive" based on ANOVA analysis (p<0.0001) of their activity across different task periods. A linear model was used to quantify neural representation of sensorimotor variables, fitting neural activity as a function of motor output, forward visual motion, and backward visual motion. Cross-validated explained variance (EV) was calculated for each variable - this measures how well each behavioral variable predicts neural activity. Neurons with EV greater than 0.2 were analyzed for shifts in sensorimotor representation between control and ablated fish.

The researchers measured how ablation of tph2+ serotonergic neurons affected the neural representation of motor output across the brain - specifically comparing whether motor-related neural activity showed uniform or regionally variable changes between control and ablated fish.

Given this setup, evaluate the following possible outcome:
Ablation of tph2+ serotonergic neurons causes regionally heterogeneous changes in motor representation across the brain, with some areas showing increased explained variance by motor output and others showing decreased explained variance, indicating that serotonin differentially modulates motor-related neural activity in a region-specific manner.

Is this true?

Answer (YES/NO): NO